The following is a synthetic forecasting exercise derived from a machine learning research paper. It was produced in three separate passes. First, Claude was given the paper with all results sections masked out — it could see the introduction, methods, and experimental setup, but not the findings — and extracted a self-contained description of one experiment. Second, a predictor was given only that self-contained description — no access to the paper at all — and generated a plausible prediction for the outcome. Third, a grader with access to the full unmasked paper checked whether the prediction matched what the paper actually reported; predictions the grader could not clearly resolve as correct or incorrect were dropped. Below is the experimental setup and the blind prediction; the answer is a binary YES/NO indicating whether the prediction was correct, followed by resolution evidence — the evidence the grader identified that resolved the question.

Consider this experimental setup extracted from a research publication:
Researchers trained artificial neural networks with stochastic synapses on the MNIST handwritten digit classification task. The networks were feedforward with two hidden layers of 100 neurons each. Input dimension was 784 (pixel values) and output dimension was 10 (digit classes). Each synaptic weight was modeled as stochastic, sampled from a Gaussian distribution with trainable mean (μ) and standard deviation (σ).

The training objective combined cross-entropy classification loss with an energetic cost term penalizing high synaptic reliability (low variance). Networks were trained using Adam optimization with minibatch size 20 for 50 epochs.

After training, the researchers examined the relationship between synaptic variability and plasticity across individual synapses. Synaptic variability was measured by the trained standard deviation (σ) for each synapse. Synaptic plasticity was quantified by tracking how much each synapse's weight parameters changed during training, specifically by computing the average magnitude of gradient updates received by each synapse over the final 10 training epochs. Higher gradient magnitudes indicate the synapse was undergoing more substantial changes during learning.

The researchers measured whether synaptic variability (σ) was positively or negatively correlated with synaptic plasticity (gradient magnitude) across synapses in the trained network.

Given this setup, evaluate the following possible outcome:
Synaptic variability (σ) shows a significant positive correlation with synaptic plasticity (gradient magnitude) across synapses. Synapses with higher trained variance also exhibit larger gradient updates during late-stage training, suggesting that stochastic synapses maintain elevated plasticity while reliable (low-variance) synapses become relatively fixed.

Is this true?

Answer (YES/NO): NO